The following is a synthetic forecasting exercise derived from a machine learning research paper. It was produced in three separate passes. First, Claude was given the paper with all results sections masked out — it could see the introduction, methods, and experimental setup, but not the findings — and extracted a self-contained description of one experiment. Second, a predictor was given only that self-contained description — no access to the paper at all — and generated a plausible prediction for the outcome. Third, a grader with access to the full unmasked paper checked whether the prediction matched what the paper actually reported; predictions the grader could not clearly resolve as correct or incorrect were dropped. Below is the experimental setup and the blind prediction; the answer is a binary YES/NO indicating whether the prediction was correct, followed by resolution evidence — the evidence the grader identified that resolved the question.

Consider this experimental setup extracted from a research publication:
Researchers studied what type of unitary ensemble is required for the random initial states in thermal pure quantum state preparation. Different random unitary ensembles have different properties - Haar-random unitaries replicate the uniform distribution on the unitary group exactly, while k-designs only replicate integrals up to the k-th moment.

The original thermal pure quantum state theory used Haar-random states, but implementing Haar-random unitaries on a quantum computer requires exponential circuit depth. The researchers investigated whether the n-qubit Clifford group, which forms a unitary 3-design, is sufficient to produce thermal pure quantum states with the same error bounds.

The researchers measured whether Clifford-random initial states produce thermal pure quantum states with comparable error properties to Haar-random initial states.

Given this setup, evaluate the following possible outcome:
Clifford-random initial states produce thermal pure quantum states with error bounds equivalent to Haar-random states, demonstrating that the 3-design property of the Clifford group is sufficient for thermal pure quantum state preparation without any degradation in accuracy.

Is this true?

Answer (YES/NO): YES